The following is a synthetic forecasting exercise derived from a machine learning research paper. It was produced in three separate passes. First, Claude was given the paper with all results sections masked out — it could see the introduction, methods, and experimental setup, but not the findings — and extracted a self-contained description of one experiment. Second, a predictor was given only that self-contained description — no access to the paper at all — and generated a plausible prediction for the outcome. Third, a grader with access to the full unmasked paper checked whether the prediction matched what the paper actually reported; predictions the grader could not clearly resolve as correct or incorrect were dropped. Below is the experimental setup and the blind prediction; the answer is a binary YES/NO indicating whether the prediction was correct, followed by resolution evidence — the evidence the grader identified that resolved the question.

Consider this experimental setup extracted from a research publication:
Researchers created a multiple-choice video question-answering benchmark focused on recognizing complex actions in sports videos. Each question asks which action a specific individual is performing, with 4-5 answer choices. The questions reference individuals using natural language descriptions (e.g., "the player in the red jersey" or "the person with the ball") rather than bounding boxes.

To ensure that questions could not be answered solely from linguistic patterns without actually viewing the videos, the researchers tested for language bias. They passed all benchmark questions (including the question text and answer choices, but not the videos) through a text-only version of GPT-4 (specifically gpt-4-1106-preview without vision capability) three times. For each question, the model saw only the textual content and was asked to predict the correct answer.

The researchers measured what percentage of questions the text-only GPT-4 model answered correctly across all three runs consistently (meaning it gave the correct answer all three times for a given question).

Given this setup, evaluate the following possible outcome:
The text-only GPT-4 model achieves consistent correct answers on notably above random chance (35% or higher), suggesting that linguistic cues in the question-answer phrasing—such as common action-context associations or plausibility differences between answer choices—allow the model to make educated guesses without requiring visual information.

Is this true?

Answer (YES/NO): NO